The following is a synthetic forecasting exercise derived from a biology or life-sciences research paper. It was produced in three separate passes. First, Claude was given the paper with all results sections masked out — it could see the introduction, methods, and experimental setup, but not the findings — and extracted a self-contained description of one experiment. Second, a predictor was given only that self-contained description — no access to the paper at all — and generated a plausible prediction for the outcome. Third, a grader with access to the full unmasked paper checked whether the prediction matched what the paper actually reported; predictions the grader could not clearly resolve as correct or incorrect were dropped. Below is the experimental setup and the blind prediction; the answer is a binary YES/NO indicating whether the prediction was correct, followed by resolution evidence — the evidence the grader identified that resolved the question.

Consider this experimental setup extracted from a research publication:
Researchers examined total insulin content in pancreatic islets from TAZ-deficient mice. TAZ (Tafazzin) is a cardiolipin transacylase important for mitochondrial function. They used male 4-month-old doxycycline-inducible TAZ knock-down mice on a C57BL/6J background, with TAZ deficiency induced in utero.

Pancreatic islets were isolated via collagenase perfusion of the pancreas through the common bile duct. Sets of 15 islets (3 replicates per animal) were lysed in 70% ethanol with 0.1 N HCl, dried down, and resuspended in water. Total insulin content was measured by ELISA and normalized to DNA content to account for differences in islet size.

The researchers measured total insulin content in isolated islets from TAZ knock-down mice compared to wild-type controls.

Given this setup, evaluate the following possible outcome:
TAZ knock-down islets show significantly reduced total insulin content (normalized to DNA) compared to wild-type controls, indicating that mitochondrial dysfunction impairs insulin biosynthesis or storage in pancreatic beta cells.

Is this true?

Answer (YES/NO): NO